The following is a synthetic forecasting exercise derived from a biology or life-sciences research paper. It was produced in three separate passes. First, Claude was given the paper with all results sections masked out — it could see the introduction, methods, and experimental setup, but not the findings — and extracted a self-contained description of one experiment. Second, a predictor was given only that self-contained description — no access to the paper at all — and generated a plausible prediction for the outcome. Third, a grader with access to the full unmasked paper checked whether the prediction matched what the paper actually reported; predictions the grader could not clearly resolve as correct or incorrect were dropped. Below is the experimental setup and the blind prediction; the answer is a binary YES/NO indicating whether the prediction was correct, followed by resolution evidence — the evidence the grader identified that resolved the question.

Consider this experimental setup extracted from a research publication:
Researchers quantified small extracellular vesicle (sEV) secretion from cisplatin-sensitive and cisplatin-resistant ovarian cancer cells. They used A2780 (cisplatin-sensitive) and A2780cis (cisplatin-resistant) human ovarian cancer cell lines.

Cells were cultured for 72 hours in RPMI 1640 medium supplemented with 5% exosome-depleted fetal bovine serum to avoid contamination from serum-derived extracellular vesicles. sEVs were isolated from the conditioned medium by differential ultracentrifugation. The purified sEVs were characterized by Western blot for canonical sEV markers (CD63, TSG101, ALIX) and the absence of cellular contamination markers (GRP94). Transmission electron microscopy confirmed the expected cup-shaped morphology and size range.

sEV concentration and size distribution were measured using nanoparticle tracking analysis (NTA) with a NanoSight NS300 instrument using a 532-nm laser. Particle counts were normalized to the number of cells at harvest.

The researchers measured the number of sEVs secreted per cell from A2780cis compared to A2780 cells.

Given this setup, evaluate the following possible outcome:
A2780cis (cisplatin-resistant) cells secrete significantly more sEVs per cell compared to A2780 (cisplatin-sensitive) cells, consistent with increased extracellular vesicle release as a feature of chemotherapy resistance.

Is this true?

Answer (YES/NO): NO